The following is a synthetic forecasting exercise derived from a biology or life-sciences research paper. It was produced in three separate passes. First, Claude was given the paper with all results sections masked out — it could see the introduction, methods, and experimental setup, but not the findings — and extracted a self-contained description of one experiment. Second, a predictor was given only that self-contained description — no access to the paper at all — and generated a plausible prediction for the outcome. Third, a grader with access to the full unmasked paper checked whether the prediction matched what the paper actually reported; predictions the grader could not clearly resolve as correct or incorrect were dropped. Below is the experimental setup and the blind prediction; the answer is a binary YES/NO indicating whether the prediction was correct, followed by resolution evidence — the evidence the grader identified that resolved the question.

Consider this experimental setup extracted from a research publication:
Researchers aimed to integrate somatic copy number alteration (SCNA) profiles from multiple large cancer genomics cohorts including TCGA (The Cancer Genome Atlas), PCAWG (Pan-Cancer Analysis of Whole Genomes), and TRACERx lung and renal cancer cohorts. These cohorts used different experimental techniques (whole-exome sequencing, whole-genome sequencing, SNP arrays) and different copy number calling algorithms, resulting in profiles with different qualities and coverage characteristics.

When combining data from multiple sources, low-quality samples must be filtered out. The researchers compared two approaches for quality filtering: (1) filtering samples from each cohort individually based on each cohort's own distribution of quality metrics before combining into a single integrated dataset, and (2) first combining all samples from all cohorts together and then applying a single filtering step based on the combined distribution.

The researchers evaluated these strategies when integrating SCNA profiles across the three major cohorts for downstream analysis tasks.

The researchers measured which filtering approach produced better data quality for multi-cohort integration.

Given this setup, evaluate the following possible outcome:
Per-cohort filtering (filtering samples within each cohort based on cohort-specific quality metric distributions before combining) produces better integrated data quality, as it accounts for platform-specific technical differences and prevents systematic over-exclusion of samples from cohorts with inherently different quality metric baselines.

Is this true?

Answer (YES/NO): YES